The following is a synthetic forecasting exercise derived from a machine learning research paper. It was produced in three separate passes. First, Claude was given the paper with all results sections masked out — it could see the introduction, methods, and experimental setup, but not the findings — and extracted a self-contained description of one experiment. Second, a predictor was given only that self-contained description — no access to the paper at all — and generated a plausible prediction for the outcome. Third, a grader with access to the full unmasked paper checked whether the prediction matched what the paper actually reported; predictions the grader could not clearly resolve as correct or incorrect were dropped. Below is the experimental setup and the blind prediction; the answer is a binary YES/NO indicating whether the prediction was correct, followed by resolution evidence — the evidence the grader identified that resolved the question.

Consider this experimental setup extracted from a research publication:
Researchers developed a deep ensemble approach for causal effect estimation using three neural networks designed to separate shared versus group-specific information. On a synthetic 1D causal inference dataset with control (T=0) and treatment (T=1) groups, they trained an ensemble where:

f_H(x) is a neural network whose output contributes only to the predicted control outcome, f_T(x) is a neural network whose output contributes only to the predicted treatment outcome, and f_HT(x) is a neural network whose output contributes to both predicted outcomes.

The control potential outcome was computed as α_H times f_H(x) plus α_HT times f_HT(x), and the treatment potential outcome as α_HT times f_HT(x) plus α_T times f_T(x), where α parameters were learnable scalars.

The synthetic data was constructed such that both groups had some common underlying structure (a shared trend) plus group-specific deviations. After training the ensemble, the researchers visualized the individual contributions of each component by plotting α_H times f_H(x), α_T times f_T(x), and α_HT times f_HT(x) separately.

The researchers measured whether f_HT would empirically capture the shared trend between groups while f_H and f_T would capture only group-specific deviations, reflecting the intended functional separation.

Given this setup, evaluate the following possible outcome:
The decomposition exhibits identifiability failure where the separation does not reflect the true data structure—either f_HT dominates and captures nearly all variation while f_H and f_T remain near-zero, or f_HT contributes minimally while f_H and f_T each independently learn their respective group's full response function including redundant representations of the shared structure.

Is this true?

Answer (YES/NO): NO